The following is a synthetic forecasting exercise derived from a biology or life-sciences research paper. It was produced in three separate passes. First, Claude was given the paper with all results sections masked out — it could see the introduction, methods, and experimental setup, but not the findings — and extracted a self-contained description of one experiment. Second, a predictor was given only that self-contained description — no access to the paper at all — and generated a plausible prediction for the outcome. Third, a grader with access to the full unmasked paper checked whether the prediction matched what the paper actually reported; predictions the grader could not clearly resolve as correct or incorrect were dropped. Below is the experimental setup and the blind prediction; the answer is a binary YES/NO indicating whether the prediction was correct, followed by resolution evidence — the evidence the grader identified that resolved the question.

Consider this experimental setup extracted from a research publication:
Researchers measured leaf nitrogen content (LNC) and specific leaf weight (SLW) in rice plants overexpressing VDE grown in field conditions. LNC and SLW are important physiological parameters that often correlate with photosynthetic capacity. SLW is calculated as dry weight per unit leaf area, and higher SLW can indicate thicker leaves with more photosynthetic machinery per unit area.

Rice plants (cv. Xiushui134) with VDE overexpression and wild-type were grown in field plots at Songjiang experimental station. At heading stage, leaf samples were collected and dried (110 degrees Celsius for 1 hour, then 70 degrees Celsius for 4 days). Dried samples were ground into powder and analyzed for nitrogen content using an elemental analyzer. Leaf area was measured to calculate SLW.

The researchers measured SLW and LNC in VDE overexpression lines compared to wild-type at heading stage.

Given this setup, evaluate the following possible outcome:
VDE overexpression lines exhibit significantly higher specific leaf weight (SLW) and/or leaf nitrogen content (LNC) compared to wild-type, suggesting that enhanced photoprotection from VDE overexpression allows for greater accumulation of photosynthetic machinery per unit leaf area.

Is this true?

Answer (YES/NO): NO